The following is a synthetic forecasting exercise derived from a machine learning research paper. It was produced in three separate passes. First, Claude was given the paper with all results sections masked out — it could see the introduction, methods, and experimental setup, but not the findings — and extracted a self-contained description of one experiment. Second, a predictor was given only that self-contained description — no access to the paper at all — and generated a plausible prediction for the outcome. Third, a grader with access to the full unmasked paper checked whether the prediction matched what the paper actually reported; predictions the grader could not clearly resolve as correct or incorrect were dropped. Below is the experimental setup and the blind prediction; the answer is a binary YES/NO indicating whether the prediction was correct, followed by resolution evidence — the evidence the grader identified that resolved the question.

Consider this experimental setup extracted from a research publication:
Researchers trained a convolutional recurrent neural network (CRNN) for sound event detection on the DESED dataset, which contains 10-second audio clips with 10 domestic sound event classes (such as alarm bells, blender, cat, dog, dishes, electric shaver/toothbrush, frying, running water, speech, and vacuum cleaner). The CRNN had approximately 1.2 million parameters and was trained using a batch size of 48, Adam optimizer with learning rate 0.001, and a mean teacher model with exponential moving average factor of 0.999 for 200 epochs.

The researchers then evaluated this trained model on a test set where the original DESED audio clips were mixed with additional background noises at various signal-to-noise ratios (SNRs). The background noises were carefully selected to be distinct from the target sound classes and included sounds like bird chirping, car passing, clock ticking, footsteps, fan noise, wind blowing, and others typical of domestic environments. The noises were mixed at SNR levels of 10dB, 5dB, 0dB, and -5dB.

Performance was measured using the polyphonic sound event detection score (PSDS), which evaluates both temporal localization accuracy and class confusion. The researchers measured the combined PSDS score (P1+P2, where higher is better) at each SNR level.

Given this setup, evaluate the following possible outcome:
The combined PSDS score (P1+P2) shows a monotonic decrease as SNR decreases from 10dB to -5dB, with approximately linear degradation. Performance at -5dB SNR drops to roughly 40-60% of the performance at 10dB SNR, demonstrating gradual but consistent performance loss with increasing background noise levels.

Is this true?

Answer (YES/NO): NO